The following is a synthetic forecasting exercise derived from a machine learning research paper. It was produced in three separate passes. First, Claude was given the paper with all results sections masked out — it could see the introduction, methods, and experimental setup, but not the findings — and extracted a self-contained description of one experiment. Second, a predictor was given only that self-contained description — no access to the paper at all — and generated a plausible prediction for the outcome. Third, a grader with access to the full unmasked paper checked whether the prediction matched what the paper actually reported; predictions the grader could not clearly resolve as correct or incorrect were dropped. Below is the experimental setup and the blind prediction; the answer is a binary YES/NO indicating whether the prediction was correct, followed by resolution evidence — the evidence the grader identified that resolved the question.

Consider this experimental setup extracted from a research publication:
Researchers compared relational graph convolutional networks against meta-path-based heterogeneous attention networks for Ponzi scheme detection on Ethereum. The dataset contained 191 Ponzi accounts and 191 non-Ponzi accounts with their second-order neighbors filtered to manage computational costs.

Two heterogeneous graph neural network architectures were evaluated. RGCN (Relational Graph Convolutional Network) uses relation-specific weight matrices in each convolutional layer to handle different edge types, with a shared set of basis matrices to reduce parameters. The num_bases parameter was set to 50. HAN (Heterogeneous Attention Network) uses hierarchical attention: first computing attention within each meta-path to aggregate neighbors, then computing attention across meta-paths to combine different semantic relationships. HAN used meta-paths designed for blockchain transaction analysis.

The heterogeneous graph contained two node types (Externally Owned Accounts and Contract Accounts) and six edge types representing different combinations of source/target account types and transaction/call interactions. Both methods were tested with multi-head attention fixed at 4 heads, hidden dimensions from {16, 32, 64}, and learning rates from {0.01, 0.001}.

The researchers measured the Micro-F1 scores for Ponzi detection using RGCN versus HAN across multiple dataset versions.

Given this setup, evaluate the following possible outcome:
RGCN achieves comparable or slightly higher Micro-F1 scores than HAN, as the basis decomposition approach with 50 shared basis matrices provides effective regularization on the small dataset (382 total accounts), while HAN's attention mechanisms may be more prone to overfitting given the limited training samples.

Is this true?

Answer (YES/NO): NO